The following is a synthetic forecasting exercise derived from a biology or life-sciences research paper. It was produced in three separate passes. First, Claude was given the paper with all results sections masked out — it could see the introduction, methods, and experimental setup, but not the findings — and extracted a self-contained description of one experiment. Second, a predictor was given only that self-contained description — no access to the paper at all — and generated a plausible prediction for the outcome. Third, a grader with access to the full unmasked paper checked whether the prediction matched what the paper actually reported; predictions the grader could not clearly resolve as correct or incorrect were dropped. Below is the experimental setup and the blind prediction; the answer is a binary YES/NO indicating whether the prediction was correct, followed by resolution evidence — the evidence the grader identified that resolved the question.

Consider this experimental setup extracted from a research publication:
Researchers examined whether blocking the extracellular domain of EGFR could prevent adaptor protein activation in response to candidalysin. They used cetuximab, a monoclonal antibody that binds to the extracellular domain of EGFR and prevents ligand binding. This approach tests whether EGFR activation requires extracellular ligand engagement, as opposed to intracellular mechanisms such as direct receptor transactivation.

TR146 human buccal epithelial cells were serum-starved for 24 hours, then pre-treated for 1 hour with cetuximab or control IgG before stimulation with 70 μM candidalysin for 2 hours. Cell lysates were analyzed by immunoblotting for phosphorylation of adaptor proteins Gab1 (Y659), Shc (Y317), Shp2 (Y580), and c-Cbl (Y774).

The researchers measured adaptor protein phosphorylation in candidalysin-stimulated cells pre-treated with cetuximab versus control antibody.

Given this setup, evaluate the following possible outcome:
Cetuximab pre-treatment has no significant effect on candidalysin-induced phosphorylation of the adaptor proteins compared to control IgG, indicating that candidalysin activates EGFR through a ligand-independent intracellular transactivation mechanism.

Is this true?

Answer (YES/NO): NO